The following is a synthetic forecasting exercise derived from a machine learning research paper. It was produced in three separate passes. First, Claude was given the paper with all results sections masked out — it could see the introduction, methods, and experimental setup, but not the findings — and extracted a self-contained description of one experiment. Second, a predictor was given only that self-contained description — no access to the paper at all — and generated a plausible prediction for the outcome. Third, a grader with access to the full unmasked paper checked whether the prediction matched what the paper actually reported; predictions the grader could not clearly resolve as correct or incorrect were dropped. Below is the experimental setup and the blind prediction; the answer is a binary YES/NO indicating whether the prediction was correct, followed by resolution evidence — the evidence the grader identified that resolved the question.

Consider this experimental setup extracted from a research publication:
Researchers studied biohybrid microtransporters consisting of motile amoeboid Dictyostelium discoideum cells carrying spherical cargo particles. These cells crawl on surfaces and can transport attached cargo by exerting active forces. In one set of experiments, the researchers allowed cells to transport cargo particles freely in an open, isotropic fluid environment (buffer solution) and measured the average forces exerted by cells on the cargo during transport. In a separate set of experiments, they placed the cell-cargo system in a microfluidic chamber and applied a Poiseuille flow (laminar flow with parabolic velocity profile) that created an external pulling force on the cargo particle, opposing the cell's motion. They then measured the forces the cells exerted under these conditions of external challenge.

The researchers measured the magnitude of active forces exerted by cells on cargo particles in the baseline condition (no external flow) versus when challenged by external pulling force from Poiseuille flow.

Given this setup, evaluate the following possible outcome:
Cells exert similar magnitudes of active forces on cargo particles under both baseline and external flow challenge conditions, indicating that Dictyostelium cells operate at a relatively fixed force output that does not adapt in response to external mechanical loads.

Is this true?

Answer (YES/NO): NO